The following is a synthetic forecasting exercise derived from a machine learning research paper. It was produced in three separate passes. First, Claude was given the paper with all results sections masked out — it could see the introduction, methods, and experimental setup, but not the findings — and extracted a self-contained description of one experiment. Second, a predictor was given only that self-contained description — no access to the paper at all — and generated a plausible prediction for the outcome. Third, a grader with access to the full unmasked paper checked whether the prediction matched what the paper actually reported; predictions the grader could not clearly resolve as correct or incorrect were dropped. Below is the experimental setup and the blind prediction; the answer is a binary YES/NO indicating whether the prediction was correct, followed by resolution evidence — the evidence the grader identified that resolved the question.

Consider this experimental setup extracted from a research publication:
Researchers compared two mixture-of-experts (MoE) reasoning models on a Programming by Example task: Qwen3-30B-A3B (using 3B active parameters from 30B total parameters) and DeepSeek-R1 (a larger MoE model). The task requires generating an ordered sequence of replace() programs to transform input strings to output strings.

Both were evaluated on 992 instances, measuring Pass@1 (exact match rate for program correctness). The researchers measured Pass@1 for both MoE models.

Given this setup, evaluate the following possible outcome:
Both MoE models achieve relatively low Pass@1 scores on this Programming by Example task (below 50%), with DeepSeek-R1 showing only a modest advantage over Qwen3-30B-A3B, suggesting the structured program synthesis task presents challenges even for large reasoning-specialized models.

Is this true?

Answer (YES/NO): YES